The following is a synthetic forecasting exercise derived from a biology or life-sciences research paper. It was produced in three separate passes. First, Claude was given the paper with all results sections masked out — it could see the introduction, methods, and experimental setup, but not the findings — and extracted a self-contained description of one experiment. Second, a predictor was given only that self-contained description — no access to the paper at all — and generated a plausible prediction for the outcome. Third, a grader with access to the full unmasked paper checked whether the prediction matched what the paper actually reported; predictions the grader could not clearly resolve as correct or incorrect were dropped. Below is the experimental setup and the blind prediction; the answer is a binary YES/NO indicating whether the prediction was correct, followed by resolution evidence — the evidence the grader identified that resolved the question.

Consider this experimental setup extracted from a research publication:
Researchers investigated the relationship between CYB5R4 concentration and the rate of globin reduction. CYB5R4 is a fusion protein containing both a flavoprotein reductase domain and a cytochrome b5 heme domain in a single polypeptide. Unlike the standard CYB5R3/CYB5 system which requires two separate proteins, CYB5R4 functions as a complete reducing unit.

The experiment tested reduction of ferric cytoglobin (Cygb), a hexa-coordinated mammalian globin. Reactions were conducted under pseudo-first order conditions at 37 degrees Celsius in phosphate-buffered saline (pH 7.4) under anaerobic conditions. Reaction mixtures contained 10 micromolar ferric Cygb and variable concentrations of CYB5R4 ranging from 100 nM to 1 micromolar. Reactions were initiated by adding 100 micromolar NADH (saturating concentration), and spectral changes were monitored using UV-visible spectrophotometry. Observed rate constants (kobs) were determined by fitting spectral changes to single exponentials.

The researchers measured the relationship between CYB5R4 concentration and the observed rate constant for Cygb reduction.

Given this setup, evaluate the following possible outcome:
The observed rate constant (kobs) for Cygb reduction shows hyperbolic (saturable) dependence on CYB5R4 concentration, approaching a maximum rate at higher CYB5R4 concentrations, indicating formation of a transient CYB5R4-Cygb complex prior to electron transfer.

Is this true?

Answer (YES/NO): NO